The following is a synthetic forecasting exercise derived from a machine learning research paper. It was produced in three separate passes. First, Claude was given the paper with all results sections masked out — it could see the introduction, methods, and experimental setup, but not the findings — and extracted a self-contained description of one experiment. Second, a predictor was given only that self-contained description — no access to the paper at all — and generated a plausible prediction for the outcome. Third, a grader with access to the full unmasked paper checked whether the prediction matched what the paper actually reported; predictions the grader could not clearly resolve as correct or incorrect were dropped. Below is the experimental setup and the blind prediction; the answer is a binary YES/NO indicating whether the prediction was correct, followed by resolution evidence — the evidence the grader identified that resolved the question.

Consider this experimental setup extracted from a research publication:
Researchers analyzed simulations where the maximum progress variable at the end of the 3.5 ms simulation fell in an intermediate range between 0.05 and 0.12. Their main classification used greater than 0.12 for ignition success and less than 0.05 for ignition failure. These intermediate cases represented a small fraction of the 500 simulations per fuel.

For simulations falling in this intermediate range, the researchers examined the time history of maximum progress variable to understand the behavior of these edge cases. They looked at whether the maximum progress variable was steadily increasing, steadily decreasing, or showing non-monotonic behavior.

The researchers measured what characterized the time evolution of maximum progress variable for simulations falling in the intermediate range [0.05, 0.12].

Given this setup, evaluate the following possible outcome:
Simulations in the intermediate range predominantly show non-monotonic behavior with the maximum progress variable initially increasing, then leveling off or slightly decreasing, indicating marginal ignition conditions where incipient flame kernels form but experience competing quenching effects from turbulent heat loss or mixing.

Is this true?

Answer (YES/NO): NO